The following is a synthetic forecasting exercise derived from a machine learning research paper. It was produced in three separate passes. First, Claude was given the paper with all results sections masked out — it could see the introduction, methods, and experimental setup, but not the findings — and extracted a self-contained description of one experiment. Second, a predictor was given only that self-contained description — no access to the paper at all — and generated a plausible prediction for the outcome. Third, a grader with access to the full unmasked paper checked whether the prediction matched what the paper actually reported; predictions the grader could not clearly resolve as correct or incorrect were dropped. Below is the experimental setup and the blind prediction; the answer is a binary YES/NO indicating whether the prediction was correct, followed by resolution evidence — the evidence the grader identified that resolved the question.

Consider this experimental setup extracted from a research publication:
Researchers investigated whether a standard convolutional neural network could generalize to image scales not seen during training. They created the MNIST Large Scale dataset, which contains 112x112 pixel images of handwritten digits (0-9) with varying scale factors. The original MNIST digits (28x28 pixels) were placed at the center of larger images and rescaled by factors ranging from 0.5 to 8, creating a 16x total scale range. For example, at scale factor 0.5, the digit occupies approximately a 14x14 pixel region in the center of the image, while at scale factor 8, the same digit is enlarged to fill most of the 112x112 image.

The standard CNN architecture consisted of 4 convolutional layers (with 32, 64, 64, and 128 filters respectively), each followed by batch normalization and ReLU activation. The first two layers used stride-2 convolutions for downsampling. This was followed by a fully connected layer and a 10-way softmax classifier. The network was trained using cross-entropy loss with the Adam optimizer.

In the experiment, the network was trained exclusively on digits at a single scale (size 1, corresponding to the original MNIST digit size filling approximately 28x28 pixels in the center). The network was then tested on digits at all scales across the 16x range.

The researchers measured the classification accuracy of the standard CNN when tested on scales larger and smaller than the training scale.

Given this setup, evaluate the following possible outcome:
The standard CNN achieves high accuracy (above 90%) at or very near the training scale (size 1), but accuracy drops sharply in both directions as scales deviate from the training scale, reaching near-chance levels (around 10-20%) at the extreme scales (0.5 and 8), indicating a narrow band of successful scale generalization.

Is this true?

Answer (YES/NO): NO